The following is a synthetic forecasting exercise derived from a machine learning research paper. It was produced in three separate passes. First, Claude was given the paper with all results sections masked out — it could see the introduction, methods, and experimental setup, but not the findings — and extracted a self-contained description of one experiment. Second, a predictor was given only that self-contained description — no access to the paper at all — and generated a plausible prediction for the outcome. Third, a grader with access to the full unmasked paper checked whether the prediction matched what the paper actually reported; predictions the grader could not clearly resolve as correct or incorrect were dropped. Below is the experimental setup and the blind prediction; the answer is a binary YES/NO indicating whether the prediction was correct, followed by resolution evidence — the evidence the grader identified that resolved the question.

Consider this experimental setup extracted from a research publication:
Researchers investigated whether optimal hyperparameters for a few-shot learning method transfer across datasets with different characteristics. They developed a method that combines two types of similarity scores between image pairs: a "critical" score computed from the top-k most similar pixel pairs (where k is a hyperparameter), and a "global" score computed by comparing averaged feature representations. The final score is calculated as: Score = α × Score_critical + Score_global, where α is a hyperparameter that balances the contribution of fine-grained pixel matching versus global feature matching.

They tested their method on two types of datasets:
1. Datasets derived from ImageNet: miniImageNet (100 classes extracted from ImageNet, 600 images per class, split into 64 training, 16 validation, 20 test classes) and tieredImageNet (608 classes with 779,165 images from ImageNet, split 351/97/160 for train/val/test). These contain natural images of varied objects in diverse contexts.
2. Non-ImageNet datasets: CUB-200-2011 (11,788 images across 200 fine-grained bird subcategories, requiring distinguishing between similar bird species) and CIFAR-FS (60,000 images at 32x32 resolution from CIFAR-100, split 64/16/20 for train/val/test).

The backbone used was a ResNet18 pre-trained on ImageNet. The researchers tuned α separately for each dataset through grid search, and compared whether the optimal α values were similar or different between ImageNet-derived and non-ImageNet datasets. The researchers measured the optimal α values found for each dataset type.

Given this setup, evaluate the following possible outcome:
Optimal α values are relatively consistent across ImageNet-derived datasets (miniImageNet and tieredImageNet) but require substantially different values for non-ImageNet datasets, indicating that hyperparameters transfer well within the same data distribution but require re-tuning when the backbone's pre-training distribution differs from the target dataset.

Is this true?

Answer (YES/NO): YES